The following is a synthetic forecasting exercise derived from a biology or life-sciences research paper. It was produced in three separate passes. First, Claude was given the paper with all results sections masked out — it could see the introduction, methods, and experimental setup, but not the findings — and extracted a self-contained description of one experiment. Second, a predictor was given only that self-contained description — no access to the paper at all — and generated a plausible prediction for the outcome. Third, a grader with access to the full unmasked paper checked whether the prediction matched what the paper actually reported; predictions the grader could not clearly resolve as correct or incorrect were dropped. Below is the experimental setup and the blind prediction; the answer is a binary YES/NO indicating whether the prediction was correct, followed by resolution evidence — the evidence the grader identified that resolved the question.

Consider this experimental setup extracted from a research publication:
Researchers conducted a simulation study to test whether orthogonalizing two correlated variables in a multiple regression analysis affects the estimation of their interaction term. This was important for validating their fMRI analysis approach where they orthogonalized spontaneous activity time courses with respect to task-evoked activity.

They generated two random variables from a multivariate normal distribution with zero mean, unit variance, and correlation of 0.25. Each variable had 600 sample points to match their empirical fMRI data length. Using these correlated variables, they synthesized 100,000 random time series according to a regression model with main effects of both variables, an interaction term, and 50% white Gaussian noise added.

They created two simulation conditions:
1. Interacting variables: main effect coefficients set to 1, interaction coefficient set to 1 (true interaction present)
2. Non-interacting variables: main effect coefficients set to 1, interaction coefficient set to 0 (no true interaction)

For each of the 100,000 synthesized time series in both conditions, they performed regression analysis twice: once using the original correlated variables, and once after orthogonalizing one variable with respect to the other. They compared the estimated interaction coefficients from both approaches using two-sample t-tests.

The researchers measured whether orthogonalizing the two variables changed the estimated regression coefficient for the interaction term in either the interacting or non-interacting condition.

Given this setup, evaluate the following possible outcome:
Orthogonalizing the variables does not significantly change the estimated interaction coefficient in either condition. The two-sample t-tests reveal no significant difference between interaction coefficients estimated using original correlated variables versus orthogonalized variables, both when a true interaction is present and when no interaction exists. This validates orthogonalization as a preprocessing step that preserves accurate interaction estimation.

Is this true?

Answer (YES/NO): YES